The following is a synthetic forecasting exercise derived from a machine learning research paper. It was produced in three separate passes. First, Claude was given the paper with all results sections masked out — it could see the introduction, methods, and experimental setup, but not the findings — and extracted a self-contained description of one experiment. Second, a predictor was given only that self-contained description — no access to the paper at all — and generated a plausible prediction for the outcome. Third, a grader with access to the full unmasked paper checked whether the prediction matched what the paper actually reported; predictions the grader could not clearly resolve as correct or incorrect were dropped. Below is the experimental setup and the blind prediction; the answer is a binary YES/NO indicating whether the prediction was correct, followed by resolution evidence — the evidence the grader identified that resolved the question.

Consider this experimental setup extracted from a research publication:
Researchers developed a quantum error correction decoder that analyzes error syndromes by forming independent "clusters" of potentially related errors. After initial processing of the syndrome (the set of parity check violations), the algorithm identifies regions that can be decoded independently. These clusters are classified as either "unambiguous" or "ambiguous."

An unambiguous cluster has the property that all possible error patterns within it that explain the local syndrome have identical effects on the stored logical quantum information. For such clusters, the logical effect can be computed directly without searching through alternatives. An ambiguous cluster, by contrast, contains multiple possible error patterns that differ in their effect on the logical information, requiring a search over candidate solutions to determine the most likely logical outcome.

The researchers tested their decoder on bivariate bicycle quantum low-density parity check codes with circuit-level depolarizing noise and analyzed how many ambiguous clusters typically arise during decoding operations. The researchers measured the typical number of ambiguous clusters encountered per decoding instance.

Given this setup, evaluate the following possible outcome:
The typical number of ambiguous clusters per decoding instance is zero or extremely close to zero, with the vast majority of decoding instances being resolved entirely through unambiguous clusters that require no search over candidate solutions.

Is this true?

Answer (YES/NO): YES